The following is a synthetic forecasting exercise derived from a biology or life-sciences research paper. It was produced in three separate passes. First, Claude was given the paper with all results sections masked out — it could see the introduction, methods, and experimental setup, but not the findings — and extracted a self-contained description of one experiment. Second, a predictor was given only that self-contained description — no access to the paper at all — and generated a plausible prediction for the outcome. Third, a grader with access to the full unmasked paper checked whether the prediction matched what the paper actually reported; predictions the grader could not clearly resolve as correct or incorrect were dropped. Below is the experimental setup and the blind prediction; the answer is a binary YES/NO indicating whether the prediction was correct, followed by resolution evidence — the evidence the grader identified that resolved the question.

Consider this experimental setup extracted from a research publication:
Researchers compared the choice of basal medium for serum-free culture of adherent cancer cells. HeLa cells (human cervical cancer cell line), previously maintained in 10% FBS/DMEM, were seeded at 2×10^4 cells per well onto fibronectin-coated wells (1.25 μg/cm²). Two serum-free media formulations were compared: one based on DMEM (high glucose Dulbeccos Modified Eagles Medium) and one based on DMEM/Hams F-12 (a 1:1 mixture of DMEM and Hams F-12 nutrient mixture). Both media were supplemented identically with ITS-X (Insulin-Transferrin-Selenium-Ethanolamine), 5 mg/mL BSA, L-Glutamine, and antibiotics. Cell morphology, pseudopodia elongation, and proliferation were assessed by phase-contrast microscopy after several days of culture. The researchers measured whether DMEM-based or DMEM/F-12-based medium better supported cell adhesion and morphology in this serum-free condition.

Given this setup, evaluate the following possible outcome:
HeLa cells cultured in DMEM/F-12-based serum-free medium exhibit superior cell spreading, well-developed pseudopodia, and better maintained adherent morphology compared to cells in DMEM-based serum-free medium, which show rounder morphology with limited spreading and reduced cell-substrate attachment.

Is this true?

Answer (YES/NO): NO